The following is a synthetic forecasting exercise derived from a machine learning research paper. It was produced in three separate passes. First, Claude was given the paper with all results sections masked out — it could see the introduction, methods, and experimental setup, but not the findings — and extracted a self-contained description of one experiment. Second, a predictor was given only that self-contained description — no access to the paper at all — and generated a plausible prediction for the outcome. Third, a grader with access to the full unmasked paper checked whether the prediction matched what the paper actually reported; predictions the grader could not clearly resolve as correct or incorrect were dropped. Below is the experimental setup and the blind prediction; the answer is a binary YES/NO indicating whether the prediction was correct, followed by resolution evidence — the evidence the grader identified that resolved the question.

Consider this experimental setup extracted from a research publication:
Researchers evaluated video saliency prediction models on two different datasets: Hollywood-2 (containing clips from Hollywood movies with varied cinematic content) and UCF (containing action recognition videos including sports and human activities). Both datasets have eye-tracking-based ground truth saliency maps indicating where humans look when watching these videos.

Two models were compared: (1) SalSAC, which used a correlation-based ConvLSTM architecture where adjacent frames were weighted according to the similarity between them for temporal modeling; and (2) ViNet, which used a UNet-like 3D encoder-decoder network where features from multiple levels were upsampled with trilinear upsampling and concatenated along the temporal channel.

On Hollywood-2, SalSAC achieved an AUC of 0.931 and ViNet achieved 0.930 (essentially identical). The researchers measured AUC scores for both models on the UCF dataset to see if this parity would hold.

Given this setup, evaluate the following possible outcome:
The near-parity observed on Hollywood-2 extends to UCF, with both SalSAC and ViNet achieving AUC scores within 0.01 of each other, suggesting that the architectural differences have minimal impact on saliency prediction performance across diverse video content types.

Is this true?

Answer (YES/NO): YES